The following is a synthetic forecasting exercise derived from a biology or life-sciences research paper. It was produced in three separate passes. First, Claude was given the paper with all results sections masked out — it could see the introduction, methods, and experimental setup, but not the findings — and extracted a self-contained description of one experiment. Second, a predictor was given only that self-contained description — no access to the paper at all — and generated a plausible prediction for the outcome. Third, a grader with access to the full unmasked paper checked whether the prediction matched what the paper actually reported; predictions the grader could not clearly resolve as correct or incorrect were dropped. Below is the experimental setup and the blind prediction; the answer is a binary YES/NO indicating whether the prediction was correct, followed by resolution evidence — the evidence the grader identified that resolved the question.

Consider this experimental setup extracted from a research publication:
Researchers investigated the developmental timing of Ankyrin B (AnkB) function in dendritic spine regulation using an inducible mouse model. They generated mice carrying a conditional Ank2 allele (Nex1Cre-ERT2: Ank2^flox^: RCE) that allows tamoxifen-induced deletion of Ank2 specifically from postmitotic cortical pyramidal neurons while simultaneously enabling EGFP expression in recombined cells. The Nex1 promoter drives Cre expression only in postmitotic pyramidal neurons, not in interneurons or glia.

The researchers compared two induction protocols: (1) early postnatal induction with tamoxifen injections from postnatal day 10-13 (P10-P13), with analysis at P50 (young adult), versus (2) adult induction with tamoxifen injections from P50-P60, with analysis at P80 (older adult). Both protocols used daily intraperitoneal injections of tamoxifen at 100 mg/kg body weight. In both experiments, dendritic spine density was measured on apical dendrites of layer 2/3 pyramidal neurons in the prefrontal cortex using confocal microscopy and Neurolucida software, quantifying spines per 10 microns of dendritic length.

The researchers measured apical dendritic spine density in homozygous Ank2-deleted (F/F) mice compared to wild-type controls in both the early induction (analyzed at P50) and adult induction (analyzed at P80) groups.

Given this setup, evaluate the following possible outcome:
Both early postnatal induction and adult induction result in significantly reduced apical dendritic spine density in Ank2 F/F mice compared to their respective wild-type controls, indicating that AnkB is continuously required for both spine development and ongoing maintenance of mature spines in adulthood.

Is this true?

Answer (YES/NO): NO